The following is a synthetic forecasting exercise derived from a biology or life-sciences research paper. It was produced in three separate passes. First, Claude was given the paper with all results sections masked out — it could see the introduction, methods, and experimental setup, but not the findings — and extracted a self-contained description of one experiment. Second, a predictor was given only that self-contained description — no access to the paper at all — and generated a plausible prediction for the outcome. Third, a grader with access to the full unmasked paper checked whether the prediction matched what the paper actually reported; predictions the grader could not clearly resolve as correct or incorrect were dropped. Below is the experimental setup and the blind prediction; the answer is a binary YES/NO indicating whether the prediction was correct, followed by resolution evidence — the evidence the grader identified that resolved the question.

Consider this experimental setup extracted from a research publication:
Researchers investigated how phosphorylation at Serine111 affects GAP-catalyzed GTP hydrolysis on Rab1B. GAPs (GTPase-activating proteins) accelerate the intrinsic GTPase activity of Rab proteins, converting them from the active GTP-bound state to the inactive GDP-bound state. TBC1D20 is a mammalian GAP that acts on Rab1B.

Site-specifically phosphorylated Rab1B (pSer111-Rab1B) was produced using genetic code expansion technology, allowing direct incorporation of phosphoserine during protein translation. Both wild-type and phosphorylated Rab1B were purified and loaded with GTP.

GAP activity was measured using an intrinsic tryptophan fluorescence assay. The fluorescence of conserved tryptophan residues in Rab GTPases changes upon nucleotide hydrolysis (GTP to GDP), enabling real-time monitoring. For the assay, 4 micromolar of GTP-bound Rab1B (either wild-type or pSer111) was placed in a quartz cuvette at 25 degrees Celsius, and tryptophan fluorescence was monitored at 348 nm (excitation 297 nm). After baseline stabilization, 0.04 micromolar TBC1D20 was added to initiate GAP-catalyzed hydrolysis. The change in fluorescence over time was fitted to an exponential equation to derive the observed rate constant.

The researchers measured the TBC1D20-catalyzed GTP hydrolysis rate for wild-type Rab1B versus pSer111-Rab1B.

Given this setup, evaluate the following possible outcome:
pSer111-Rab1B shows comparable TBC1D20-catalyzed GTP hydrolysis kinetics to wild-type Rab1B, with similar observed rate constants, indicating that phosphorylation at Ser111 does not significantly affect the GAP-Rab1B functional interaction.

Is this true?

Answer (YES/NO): NO